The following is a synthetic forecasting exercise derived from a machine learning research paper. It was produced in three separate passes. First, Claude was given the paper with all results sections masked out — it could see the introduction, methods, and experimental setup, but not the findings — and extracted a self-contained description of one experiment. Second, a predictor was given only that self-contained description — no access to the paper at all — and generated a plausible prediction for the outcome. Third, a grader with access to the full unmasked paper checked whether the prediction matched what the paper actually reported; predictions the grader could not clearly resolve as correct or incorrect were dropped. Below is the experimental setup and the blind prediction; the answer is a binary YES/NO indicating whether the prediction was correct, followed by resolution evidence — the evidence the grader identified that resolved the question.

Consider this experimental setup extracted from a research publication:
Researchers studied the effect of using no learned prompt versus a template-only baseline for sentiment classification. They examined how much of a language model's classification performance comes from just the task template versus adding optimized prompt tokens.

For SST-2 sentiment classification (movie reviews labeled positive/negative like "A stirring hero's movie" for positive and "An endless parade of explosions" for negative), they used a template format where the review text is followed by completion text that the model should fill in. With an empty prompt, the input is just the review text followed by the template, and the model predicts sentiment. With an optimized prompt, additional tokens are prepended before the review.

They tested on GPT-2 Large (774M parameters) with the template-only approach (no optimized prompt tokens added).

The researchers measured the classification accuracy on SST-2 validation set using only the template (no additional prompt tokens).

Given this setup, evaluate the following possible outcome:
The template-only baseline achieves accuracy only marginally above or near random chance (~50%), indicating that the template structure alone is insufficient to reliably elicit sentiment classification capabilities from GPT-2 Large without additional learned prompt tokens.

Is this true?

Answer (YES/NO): NO